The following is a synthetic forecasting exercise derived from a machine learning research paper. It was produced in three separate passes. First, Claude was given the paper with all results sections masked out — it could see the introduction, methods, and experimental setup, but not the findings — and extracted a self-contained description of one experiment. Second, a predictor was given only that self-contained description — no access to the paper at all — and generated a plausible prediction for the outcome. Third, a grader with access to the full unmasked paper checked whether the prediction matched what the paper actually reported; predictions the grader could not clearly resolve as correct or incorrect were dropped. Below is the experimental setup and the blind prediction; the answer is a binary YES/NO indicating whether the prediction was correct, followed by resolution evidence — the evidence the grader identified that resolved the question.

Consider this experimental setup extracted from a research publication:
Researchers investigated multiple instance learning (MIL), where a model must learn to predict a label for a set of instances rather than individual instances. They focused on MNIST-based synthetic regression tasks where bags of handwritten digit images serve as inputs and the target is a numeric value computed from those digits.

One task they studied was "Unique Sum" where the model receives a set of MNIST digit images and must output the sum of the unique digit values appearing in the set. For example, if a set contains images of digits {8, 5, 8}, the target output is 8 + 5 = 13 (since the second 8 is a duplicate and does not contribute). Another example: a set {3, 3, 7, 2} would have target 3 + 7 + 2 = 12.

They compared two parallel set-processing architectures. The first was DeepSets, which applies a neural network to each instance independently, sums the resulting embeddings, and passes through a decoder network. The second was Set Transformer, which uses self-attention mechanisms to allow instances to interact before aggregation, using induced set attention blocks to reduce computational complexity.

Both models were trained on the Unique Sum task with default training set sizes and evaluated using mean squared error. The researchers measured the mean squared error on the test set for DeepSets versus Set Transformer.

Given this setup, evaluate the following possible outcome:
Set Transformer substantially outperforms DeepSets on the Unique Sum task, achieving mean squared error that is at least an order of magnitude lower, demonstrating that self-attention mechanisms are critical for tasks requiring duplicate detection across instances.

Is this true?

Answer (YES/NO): NO